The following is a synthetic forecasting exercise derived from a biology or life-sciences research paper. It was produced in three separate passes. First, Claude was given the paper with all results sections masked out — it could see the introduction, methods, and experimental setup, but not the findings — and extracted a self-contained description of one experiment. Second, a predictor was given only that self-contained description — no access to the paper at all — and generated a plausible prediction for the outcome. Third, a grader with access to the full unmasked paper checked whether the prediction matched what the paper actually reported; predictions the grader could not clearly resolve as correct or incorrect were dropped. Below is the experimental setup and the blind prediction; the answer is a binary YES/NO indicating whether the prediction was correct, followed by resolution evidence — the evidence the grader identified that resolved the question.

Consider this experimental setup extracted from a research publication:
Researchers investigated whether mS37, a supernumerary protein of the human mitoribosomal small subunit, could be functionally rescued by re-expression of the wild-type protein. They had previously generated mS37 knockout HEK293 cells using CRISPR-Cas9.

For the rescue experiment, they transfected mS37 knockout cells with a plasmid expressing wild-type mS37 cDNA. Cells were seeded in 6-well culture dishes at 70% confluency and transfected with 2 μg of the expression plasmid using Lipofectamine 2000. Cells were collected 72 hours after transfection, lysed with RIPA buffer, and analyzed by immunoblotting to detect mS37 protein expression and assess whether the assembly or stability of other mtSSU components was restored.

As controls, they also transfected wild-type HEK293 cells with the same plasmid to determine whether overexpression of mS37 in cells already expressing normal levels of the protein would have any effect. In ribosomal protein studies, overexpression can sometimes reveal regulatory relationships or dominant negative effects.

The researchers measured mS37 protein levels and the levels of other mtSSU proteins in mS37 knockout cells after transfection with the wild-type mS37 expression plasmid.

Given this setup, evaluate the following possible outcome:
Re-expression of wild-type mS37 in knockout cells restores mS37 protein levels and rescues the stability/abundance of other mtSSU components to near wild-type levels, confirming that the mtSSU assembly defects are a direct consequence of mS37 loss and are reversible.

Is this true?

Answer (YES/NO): NO